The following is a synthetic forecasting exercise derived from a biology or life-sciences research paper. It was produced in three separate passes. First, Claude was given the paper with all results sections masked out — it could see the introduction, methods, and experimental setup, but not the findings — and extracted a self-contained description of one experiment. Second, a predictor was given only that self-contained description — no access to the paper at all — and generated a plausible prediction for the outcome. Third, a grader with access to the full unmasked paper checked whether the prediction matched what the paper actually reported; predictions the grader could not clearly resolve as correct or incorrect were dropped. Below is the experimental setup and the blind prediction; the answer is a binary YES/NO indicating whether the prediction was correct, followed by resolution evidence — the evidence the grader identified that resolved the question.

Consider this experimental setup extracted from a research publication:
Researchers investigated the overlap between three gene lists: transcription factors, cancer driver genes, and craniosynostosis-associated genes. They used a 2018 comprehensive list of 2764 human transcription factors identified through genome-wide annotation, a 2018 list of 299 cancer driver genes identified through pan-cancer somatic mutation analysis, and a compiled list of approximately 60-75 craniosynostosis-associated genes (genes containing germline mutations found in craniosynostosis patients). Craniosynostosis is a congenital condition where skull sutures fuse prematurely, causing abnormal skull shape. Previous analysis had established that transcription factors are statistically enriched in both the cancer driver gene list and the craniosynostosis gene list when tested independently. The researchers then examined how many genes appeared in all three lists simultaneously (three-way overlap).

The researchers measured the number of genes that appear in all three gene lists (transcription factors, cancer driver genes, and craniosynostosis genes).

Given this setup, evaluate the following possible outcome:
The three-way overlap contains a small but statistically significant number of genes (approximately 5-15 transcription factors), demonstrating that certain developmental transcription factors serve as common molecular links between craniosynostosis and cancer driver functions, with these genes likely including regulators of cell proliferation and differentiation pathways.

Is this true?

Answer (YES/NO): NO